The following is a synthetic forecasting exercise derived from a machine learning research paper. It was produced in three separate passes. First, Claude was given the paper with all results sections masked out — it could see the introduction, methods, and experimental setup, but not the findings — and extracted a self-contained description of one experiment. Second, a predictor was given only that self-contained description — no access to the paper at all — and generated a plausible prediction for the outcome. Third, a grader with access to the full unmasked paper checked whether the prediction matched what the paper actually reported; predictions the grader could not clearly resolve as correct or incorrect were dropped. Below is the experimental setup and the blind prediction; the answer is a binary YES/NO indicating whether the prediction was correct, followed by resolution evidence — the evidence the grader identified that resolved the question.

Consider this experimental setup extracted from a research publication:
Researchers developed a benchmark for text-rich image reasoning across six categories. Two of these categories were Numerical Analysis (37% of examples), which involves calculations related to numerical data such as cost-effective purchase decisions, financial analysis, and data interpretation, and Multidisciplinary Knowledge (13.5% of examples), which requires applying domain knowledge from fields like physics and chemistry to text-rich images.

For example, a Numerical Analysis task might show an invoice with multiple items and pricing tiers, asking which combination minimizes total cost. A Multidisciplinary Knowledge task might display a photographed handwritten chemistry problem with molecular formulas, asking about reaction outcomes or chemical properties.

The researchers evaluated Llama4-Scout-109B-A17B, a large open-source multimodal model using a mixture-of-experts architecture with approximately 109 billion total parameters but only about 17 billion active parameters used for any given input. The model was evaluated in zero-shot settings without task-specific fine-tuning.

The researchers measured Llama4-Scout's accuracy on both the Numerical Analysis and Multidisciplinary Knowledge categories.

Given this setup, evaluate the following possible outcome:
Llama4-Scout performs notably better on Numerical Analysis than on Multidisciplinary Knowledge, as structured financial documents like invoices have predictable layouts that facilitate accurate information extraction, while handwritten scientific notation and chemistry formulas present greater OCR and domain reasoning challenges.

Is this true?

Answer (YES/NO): YES